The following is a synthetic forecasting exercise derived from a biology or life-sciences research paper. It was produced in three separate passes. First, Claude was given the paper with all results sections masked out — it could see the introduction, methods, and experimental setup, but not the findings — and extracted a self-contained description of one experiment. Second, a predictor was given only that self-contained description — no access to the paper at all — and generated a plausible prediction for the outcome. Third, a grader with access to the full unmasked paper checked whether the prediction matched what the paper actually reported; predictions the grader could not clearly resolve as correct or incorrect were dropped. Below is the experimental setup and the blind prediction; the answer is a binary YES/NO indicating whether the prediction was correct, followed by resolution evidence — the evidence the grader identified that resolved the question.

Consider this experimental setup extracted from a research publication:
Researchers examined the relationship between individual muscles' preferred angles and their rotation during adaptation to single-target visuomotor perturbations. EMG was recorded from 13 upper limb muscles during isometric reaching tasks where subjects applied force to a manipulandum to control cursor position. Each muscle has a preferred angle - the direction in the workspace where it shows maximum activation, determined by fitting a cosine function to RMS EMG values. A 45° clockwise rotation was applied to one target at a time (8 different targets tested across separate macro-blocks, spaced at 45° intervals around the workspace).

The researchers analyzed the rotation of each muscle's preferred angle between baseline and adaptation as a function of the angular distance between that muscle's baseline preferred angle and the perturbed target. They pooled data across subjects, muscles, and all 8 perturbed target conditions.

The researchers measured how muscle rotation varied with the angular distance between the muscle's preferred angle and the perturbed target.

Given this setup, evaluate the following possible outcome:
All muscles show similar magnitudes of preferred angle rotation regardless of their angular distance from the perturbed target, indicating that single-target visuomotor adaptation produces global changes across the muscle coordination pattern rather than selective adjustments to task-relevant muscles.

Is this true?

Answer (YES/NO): NO